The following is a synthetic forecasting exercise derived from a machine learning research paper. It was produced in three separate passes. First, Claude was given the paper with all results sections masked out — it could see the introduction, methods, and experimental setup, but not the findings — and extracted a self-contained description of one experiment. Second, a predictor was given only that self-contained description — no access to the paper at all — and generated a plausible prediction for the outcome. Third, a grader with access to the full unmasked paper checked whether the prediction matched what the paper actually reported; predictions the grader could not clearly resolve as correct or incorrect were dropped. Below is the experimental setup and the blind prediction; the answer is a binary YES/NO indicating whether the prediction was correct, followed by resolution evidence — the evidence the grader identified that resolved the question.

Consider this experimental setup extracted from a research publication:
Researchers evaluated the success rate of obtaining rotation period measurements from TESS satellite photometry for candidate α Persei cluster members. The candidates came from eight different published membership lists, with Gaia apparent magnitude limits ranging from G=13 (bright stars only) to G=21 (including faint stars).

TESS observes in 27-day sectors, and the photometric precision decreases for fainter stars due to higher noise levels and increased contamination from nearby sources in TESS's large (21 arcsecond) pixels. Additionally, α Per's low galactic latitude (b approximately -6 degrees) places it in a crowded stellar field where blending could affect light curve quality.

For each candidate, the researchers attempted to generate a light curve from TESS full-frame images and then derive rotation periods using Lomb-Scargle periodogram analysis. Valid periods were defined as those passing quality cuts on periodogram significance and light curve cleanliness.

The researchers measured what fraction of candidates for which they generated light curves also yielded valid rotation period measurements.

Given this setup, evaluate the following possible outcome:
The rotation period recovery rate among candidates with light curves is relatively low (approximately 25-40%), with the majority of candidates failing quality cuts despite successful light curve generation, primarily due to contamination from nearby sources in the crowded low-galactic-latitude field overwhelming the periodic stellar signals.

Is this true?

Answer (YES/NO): NO